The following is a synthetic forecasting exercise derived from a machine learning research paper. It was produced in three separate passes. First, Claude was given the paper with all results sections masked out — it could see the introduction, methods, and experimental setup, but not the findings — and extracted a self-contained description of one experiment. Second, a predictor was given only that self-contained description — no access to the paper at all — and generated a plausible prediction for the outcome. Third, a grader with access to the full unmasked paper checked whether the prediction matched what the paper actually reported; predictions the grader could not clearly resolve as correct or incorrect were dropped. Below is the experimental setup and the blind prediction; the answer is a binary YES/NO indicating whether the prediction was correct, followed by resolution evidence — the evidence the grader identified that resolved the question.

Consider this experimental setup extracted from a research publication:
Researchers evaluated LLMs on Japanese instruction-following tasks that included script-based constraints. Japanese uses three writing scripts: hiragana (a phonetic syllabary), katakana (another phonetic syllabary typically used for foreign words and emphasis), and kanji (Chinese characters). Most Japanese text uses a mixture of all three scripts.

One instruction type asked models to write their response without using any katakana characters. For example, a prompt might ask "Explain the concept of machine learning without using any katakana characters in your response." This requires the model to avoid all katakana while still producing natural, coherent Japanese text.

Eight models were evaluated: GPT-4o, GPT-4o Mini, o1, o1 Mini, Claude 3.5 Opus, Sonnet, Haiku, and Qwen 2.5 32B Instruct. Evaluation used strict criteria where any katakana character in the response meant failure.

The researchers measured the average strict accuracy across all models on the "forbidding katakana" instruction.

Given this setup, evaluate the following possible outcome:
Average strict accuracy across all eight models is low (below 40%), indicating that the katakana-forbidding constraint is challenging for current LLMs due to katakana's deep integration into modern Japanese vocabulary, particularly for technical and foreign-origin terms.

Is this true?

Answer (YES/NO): YES